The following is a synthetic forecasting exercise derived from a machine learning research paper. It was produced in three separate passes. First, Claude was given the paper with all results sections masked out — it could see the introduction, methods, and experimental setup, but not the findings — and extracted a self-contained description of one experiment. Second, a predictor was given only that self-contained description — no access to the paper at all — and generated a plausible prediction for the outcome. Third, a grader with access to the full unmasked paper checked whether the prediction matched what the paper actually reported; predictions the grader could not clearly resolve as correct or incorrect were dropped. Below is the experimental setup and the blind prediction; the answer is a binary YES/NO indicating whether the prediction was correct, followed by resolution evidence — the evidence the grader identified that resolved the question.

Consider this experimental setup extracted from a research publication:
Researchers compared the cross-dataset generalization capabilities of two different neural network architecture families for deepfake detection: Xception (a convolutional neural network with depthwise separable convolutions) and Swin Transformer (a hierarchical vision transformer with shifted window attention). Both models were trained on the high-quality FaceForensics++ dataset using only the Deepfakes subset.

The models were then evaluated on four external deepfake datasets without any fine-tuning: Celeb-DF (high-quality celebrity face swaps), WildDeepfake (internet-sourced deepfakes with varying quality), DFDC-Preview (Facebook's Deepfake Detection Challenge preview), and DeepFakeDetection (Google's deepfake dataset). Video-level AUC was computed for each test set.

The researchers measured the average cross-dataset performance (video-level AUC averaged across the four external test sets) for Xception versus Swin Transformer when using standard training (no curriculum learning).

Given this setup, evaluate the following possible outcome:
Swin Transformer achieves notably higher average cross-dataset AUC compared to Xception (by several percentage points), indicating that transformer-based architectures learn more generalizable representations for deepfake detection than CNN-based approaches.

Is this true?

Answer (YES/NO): YES